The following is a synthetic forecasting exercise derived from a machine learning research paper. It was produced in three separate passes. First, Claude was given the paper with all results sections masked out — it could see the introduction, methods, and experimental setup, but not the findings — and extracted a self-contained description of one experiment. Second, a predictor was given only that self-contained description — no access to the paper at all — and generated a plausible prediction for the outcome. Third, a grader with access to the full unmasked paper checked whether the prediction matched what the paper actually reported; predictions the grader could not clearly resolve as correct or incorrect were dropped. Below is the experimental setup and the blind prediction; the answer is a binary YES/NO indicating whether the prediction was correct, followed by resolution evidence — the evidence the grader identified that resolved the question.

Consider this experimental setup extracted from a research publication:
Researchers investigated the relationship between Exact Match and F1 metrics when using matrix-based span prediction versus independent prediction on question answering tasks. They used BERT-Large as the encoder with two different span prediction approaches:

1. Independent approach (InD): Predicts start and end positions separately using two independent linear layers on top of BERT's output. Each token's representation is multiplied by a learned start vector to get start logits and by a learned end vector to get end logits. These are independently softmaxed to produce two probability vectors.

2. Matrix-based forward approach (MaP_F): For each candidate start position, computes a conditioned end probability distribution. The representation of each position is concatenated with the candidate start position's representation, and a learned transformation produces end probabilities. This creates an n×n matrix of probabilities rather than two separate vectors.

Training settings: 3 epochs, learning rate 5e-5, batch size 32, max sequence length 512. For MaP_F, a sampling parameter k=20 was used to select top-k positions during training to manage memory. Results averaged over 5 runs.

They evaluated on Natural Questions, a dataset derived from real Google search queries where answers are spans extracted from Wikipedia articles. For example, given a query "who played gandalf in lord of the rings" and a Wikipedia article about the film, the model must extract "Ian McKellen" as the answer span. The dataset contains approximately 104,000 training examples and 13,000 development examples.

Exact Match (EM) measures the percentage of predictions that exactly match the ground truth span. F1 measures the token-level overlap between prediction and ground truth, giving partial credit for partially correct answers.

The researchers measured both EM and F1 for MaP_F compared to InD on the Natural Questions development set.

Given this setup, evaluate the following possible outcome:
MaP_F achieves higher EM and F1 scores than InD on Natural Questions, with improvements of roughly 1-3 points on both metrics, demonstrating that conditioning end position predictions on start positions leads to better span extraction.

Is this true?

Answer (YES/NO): NO